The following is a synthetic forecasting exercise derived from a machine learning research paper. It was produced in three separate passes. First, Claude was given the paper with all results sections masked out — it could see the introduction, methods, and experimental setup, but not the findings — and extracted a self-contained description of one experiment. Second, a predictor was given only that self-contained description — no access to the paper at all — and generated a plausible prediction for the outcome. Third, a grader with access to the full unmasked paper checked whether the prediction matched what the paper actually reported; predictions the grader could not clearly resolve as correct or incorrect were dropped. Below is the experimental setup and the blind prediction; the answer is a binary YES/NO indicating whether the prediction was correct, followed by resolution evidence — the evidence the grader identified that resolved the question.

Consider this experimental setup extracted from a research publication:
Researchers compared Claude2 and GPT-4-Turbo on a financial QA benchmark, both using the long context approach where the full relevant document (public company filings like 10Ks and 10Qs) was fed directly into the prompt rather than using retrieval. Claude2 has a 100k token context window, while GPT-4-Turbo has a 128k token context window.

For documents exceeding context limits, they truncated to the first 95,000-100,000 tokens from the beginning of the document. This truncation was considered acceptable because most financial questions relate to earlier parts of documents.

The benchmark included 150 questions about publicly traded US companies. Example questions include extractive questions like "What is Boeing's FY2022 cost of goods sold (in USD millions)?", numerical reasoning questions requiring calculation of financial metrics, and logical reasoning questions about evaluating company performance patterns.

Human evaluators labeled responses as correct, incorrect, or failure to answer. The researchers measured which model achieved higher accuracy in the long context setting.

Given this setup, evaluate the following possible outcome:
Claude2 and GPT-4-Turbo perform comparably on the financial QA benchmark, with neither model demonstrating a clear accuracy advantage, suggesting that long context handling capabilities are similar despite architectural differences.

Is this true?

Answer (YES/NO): NO